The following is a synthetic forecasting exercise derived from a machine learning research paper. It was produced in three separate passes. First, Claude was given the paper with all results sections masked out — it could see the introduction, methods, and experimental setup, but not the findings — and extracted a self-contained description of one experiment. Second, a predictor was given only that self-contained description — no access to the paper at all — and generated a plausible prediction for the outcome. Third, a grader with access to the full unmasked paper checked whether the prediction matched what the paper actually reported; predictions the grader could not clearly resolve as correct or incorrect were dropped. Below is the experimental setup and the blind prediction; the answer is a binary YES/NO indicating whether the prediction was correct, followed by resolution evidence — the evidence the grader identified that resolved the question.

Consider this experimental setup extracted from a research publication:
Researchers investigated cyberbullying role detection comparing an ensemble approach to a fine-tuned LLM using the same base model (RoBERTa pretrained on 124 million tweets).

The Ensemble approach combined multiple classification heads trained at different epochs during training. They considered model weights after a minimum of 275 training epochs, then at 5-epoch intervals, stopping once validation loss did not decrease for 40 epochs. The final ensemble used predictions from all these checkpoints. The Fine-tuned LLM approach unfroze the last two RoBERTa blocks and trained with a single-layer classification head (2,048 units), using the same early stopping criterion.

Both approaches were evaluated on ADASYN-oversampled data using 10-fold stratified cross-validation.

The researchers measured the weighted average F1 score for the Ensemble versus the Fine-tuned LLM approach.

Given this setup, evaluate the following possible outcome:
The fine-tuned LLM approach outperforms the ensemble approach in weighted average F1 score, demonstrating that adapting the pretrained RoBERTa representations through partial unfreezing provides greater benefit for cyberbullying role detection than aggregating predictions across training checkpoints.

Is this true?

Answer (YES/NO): YES